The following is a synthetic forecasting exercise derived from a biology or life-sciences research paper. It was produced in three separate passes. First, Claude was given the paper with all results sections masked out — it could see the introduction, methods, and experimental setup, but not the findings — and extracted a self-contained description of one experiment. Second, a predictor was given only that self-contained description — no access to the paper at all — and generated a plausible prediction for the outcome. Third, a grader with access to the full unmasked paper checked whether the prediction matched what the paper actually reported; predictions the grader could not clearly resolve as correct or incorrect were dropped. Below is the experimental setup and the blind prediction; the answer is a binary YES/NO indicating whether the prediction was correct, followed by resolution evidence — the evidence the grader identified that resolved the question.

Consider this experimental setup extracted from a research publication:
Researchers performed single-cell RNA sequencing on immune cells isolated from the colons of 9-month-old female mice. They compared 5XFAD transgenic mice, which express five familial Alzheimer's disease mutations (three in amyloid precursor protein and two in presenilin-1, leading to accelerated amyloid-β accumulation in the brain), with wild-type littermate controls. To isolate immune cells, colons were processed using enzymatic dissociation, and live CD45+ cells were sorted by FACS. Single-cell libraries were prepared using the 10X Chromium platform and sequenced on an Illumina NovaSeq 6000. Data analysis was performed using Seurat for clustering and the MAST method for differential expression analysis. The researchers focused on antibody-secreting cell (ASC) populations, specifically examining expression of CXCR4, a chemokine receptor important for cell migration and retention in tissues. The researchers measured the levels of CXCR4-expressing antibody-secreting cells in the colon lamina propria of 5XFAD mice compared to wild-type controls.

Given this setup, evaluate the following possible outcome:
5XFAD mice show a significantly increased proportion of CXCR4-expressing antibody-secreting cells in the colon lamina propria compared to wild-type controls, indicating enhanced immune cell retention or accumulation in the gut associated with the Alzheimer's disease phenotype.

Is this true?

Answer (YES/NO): NO